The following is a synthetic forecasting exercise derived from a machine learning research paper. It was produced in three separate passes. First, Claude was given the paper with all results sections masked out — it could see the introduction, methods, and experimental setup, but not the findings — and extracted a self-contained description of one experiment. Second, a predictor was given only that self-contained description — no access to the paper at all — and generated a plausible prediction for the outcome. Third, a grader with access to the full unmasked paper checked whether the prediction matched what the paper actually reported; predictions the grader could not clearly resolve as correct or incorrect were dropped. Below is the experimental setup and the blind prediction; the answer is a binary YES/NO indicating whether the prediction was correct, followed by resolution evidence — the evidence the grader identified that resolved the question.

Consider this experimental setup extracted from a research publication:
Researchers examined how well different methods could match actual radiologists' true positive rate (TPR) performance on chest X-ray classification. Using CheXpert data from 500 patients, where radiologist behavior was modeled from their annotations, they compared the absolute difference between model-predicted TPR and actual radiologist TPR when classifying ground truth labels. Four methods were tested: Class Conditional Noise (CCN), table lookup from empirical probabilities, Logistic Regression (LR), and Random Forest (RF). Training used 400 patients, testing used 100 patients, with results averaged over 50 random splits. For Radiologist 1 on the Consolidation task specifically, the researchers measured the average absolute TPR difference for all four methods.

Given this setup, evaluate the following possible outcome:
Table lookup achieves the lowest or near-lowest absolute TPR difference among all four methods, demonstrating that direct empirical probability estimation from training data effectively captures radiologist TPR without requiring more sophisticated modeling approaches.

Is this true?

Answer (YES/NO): NO